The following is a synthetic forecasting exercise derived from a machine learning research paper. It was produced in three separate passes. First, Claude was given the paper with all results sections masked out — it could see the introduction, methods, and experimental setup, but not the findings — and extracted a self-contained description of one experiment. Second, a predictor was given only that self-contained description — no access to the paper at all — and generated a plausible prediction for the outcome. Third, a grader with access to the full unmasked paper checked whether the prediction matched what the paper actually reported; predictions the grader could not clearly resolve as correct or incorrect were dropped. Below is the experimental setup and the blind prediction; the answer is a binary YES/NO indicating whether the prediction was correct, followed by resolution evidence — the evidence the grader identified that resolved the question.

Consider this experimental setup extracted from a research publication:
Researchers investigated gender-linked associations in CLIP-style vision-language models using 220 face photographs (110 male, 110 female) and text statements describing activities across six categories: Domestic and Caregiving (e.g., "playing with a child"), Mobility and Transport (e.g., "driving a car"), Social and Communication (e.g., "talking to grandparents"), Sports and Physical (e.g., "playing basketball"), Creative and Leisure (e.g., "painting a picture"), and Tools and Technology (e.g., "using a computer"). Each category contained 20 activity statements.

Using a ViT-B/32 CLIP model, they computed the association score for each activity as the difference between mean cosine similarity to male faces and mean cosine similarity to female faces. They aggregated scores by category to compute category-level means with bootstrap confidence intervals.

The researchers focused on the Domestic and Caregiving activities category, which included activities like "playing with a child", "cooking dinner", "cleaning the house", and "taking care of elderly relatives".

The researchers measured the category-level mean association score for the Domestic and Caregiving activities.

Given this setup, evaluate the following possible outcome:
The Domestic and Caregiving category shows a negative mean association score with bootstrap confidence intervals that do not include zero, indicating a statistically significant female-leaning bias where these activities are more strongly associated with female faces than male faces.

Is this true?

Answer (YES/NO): NO